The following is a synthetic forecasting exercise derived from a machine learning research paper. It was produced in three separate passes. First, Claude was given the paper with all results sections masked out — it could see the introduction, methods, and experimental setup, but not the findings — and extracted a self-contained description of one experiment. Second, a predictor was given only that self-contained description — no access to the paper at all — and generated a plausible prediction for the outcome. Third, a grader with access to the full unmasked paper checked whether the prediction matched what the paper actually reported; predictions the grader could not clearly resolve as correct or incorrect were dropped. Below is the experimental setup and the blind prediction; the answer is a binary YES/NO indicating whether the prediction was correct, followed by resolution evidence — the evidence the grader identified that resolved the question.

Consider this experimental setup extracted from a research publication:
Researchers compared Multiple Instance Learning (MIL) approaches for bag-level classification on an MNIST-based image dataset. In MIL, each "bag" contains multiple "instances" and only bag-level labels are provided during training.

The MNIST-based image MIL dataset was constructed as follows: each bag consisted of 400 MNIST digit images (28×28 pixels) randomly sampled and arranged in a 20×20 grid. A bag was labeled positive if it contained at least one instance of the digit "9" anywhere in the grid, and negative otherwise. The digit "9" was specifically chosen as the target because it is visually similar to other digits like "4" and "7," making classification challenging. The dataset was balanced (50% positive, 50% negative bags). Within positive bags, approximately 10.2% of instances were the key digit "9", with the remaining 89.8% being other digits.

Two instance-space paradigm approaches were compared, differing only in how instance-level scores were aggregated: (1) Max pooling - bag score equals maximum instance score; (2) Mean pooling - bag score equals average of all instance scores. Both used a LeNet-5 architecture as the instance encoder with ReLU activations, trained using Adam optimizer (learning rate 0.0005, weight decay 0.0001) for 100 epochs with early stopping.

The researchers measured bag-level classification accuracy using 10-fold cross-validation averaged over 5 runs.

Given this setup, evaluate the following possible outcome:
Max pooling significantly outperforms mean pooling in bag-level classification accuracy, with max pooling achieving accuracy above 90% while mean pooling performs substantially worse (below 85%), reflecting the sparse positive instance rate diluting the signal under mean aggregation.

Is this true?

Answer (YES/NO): NO